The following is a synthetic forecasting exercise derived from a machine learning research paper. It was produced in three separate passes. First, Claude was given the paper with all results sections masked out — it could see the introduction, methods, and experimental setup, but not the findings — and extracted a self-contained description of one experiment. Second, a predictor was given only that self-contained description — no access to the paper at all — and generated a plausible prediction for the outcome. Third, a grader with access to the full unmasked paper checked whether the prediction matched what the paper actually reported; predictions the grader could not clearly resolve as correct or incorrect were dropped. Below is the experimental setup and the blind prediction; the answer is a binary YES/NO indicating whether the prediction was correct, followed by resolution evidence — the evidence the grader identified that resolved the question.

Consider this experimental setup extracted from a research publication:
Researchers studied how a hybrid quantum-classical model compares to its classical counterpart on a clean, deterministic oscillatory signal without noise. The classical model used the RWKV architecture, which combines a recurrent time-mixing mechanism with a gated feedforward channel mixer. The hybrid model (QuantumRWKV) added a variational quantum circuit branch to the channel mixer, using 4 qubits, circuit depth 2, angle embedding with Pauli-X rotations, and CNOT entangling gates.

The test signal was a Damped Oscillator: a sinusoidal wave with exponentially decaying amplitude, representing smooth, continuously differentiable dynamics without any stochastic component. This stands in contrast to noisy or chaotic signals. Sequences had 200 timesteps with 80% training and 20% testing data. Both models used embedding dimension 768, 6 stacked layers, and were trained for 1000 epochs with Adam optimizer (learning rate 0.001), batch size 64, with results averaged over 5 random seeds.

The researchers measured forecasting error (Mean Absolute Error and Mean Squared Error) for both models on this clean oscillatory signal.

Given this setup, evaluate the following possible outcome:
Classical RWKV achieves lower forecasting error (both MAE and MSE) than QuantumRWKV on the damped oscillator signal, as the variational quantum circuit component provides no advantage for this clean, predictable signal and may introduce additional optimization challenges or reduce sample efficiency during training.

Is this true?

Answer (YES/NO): YES